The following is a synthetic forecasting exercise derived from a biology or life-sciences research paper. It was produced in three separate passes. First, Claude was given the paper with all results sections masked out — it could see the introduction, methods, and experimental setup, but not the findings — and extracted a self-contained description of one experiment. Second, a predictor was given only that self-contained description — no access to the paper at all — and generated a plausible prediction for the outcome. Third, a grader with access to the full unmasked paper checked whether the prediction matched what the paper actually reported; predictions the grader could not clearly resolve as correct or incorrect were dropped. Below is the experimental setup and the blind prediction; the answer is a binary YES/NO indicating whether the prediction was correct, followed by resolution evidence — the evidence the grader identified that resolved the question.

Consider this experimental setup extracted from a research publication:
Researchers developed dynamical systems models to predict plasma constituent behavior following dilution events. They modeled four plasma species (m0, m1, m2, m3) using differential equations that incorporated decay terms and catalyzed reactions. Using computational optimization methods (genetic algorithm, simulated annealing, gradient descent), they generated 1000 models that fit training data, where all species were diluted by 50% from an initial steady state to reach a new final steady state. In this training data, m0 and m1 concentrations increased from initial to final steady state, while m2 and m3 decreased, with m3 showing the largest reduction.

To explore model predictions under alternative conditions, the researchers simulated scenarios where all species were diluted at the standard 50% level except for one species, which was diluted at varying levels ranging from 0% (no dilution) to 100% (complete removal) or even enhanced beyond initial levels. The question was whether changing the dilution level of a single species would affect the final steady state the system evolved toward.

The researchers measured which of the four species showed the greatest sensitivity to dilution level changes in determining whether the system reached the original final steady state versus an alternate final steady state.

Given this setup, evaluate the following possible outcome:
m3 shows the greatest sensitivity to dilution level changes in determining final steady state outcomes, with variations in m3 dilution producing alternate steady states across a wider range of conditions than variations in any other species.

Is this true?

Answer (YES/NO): YES